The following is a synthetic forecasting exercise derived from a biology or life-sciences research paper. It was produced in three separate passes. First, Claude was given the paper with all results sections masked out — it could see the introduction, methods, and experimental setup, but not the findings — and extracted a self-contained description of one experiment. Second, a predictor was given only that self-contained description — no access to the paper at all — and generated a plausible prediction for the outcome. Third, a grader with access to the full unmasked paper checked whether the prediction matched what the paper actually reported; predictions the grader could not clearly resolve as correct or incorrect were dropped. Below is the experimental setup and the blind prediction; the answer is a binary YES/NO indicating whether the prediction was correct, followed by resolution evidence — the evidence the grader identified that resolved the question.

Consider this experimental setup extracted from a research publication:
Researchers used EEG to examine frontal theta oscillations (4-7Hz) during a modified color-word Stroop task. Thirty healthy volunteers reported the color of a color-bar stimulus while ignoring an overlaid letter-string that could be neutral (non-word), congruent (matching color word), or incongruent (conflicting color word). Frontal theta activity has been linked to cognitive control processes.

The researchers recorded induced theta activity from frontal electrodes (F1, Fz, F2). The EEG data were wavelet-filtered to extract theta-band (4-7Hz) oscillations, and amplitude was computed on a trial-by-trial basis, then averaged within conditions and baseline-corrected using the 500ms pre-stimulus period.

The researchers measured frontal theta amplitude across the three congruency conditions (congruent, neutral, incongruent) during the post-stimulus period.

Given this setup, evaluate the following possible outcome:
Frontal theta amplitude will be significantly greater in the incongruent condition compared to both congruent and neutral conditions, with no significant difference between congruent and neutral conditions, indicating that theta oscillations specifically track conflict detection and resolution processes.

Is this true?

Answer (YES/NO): YES